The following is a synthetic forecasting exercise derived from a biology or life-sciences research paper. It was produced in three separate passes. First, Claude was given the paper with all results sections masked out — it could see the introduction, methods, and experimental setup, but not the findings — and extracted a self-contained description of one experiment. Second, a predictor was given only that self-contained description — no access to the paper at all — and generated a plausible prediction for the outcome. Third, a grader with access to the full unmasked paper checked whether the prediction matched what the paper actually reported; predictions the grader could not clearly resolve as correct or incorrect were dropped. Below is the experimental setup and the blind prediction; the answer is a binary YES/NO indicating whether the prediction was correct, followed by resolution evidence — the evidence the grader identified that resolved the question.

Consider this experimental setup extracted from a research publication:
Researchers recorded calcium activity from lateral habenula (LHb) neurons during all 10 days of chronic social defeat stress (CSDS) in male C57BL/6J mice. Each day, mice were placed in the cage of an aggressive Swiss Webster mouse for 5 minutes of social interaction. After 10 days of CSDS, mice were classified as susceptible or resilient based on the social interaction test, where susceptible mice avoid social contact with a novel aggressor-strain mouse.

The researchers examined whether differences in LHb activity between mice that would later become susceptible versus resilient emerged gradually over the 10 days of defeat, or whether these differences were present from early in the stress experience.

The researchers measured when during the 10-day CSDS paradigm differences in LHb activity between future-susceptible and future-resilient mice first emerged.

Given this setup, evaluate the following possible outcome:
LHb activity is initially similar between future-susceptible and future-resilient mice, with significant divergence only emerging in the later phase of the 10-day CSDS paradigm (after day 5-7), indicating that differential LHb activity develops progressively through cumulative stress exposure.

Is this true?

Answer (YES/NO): NO